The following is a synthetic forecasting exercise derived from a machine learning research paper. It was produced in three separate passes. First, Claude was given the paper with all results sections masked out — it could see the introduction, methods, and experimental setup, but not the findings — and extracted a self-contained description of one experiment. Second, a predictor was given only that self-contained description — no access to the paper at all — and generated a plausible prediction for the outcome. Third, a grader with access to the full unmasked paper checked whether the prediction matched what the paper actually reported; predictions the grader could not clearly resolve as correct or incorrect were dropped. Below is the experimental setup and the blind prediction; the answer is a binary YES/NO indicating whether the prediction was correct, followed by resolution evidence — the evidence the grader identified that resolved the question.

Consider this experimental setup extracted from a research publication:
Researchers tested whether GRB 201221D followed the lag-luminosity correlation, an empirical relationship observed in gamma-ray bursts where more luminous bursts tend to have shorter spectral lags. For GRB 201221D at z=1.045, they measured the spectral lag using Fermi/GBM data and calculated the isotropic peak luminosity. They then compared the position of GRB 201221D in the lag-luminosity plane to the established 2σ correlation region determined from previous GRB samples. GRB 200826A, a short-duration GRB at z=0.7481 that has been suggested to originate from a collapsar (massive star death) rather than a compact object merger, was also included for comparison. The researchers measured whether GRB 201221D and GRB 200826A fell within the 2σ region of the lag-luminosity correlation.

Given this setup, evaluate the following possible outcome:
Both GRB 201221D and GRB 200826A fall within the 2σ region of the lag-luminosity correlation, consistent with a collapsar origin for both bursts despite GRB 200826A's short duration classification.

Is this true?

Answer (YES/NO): NO